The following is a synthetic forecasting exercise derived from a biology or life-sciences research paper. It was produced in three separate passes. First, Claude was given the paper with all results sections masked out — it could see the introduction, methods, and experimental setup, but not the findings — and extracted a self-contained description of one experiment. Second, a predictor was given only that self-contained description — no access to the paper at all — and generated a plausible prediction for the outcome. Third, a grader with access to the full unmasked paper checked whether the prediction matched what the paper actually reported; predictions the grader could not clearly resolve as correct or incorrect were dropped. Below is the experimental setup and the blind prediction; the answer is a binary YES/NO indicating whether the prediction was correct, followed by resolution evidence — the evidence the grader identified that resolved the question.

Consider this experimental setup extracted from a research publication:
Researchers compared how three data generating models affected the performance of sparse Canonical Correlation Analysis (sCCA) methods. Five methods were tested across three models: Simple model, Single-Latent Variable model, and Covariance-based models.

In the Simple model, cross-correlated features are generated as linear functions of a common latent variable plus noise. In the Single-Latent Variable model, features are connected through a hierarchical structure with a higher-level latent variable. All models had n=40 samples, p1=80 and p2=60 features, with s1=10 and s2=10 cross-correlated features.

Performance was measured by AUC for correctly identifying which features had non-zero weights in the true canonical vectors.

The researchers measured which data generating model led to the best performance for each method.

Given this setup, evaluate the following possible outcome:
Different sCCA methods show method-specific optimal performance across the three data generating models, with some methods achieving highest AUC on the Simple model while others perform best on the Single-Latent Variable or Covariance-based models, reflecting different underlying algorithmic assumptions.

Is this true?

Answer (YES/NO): YES